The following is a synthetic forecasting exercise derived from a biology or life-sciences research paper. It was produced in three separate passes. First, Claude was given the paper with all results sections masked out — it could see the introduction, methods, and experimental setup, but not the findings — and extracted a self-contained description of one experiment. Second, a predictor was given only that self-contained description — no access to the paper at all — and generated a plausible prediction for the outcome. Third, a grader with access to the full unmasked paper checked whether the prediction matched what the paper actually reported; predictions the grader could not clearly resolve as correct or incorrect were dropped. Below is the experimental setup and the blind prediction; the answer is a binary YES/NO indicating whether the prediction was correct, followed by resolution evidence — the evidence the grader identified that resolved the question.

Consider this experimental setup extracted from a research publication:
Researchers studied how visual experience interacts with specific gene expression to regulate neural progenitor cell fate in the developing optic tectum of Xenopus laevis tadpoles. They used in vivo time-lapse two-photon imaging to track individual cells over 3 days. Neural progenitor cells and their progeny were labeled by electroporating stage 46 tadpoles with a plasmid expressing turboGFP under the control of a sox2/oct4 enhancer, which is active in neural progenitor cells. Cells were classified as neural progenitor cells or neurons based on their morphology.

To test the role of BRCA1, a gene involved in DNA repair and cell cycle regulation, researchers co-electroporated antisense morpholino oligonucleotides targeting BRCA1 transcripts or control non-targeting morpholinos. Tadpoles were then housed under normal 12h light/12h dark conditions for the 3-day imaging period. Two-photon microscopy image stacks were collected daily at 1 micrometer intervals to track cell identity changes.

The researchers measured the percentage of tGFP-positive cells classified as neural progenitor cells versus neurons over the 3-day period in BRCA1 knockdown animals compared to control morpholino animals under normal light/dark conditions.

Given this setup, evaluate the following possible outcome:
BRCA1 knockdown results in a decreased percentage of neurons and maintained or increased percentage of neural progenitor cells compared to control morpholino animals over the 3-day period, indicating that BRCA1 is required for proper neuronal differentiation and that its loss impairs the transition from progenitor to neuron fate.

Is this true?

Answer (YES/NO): YES